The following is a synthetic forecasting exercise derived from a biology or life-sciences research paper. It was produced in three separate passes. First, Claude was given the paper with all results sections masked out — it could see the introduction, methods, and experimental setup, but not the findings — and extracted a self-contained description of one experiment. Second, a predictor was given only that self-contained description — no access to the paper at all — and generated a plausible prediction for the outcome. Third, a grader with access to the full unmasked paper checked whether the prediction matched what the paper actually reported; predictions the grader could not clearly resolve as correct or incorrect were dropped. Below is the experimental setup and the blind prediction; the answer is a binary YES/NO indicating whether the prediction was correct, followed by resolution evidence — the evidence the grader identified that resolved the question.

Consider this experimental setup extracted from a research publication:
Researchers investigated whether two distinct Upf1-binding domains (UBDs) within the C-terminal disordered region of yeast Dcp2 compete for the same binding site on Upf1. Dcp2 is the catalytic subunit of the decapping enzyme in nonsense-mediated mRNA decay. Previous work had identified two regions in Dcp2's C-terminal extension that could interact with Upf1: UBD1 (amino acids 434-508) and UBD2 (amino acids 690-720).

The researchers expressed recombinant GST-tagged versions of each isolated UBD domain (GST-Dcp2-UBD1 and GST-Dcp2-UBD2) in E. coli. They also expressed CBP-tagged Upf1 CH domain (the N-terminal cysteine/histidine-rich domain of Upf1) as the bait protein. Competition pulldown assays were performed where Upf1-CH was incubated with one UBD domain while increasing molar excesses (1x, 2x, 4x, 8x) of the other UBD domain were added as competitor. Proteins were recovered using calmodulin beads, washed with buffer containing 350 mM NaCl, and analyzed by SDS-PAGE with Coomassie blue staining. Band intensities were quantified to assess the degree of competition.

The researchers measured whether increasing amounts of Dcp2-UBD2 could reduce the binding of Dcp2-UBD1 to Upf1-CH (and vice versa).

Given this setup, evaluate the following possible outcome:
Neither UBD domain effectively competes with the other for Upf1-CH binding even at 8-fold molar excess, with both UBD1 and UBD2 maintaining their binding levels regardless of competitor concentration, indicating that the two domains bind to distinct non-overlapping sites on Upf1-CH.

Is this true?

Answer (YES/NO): NO